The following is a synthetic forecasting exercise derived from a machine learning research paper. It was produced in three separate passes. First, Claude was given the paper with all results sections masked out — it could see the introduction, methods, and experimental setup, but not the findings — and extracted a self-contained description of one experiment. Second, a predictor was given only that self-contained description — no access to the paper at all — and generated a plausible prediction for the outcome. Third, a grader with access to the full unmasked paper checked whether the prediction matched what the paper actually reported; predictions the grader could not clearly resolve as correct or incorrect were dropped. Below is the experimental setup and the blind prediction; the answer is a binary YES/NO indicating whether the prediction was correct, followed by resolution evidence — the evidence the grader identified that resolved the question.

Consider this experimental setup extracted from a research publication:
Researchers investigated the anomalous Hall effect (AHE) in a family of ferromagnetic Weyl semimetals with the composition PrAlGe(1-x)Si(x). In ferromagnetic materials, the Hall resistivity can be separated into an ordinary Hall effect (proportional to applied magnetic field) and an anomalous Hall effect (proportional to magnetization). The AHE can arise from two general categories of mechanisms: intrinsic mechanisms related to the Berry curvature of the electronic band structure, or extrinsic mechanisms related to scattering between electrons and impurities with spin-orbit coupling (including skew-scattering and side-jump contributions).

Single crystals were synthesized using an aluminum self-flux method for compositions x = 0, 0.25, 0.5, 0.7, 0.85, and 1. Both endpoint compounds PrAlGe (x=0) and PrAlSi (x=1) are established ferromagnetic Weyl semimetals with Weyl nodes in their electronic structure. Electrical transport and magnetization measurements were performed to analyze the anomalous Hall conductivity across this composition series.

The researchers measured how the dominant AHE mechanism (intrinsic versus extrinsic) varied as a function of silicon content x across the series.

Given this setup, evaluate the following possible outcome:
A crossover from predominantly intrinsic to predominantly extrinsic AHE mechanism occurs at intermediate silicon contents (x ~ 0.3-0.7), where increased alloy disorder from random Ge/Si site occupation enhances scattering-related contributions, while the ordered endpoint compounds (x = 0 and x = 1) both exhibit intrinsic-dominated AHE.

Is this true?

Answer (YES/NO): NO